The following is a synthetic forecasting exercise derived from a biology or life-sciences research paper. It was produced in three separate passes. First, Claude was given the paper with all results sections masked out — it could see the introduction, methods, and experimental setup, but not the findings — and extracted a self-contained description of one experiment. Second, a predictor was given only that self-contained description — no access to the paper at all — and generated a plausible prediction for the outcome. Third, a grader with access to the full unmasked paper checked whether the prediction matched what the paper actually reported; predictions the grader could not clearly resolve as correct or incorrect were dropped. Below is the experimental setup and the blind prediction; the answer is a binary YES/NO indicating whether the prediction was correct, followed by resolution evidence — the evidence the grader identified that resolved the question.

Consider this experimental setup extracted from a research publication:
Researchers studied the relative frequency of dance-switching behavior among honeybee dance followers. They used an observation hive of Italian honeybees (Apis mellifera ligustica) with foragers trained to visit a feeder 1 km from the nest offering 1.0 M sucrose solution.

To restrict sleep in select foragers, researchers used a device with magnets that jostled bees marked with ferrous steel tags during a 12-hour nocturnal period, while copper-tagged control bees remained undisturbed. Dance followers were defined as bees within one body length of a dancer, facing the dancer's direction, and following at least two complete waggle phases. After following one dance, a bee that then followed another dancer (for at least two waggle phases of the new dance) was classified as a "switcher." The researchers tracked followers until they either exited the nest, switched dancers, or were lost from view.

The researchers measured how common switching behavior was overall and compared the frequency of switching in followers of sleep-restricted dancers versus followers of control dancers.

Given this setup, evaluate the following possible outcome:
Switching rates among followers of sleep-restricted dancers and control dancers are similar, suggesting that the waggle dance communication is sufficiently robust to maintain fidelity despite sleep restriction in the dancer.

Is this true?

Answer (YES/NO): NO